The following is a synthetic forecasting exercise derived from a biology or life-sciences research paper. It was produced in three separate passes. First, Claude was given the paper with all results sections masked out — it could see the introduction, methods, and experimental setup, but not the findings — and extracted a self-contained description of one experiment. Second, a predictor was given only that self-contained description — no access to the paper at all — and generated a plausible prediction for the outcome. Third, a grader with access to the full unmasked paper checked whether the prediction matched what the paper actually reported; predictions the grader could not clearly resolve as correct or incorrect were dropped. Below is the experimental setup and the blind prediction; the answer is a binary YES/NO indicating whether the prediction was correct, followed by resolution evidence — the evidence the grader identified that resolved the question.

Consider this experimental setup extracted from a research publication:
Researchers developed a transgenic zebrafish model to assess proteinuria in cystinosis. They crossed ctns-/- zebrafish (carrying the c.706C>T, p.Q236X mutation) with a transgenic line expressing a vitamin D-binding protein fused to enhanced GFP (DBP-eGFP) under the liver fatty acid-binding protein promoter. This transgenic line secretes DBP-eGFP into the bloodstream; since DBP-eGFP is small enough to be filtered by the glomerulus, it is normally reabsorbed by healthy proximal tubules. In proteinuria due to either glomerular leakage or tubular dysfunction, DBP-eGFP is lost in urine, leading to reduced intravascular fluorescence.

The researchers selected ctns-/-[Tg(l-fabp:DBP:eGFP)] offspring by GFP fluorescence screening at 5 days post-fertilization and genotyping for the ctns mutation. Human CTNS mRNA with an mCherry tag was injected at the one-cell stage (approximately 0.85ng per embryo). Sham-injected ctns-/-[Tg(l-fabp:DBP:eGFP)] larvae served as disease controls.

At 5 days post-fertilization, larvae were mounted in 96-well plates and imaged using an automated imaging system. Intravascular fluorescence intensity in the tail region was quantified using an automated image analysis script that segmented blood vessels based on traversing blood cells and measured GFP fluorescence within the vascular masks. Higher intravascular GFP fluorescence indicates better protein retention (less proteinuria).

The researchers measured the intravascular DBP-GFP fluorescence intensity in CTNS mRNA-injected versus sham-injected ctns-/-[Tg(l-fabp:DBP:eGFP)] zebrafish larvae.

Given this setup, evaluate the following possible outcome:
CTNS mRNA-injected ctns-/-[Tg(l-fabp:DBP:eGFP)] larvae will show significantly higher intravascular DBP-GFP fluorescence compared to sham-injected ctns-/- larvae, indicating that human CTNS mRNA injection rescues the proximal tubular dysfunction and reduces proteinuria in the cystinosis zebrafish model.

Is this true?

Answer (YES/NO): YES